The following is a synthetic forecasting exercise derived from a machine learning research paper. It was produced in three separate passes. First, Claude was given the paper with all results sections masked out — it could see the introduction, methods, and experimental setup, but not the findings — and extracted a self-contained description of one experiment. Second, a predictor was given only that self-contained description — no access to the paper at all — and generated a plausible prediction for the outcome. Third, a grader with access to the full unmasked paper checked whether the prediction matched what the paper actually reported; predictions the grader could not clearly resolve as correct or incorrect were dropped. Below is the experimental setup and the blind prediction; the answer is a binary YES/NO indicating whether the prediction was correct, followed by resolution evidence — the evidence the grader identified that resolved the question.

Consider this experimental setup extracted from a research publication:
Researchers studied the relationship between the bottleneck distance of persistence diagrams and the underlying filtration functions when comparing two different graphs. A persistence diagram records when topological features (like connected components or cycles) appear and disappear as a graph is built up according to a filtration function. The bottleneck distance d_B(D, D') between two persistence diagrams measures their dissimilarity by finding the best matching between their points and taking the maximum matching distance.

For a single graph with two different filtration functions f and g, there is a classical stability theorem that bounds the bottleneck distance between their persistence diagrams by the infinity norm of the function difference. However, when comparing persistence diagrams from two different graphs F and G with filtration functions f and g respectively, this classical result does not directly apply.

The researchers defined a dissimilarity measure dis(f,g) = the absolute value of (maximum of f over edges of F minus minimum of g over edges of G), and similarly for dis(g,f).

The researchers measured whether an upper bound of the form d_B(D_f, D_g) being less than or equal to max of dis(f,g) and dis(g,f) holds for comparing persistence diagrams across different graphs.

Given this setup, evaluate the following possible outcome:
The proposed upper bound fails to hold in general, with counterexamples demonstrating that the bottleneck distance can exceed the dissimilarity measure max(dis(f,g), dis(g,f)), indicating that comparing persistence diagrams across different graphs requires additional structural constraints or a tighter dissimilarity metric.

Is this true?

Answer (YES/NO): NO